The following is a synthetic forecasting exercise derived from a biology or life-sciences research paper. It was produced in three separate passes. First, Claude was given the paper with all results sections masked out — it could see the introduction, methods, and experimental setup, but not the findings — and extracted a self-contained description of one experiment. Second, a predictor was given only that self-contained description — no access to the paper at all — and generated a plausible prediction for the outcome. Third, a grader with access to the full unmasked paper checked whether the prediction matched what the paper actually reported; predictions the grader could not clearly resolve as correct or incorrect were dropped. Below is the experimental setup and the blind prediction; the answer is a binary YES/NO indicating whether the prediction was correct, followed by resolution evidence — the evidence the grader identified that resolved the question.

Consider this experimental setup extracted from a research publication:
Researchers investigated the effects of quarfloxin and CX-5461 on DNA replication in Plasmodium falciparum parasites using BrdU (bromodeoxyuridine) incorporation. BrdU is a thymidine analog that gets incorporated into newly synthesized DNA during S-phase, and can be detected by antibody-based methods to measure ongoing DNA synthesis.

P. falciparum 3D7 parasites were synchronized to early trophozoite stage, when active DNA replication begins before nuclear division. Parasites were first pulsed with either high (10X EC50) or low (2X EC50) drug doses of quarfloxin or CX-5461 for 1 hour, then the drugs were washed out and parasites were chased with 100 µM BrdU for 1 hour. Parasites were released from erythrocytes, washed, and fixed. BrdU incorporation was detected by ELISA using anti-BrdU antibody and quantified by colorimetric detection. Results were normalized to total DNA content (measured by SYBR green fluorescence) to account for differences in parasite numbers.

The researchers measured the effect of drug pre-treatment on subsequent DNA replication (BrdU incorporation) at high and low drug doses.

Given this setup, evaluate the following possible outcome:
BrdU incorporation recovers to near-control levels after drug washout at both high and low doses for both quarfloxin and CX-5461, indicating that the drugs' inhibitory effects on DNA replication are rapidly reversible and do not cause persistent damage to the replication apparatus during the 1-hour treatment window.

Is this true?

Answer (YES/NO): NO